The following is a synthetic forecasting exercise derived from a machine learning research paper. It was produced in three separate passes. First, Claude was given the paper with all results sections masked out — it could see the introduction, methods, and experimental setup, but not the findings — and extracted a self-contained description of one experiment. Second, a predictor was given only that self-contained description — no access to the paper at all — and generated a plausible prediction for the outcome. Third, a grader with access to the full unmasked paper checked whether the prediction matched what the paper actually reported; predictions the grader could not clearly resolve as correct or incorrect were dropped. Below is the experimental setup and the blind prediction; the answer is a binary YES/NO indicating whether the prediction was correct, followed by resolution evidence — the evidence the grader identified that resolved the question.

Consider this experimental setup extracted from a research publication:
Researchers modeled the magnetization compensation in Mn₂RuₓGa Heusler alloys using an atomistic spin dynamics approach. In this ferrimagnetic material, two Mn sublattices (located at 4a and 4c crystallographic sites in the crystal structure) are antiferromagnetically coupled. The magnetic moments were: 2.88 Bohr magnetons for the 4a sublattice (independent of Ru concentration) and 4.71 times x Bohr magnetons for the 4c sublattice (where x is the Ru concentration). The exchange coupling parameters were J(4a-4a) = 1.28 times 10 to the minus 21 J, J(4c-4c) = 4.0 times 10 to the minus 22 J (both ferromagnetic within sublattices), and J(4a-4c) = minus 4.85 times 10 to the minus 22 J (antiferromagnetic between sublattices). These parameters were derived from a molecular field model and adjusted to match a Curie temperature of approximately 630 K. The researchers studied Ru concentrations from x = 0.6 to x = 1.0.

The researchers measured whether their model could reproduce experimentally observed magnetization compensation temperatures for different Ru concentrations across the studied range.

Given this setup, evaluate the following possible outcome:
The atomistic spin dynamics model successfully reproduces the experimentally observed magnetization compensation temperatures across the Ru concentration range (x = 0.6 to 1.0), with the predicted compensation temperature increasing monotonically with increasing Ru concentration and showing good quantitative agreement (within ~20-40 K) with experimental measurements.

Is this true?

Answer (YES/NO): NO